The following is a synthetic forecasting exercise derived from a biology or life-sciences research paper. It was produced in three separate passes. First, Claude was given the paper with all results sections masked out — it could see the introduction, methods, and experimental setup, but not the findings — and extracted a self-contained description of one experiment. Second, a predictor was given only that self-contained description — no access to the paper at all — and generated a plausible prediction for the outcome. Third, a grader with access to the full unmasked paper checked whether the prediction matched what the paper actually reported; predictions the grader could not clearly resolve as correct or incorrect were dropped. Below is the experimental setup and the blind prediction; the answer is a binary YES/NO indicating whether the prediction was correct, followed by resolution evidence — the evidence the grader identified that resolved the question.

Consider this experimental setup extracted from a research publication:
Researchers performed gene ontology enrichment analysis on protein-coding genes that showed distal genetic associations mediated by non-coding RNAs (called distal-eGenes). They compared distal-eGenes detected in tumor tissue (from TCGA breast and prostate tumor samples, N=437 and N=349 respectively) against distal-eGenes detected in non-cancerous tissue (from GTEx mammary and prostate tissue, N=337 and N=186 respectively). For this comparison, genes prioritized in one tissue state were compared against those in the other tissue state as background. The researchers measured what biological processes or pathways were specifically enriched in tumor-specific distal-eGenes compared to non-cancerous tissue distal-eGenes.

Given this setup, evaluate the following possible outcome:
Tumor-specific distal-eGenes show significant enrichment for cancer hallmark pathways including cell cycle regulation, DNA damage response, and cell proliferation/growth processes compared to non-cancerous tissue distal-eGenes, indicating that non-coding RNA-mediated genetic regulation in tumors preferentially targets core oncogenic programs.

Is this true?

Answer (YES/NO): NO